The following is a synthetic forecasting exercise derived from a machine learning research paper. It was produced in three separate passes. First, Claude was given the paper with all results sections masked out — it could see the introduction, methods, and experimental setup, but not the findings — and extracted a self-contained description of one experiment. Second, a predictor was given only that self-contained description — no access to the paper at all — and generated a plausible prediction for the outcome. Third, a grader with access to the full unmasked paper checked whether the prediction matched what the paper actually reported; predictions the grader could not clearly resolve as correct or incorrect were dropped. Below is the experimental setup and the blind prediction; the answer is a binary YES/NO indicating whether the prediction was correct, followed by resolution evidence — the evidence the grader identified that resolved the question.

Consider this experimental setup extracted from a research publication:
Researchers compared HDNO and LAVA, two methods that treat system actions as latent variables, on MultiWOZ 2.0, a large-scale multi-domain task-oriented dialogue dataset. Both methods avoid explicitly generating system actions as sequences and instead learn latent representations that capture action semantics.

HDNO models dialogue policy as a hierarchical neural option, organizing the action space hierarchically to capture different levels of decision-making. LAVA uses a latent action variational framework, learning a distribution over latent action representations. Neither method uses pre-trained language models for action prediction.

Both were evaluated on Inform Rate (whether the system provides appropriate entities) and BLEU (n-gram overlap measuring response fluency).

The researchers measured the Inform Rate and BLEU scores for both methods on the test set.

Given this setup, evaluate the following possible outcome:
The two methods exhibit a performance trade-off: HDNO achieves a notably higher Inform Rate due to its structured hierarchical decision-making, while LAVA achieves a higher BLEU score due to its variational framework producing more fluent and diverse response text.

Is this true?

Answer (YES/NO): NO